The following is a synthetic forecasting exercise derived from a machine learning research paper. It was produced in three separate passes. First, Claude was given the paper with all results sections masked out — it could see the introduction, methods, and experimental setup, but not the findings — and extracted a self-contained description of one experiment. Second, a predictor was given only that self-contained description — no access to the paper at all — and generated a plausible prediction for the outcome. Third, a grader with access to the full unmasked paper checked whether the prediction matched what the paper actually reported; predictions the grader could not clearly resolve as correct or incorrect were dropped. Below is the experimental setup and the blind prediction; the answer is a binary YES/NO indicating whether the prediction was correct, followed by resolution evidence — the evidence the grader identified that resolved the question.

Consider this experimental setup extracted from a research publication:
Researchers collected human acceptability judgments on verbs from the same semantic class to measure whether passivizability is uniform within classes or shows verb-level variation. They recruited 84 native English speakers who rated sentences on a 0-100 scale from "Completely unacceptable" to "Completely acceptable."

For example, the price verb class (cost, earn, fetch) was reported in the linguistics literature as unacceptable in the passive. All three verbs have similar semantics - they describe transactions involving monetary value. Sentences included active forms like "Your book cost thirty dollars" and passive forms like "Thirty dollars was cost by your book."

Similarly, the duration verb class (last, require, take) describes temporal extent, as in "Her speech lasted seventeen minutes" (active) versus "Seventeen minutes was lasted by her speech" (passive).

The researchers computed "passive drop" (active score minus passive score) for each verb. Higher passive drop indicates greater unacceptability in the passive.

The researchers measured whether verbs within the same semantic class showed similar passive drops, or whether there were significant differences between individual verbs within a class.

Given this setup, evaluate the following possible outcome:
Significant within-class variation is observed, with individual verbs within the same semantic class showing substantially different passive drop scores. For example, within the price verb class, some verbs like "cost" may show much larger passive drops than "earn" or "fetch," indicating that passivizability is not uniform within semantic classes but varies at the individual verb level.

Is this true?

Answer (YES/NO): YES